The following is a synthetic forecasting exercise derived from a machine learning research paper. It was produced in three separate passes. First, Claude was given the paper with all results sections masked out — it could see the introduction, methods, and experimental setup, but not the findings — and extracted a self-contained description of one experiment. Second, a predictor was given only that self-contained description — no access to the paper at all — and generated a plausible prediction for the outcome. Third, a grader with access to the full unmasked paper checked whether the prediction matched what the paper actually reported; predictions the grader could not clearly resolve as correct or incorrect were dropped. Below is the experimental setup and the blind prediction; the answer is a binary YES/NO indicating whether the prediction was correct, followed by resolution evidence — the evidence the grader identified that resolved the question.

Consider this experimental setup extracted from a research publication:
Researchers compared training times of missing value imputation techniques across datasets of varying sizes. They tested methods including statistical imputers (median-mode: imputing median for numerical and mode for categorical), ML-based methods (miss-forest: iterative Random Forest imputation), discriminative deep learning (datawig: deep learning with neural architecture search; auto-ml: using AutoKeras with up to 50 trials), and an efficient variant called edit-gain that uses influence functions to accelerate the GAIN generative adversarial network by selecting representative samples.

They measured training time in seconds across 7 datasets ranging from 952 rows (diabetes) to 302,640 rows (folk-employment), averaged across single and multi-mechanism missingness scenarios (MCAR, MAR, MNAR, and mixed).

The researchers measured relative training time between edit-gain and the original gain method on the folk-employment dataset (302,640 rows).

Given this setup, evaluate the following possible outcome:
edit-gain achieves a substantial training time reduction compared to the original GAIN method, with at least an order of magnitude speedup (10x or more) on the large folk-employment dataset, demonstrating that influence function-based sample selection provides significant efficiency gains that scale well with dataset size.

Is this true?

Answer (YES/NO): YES